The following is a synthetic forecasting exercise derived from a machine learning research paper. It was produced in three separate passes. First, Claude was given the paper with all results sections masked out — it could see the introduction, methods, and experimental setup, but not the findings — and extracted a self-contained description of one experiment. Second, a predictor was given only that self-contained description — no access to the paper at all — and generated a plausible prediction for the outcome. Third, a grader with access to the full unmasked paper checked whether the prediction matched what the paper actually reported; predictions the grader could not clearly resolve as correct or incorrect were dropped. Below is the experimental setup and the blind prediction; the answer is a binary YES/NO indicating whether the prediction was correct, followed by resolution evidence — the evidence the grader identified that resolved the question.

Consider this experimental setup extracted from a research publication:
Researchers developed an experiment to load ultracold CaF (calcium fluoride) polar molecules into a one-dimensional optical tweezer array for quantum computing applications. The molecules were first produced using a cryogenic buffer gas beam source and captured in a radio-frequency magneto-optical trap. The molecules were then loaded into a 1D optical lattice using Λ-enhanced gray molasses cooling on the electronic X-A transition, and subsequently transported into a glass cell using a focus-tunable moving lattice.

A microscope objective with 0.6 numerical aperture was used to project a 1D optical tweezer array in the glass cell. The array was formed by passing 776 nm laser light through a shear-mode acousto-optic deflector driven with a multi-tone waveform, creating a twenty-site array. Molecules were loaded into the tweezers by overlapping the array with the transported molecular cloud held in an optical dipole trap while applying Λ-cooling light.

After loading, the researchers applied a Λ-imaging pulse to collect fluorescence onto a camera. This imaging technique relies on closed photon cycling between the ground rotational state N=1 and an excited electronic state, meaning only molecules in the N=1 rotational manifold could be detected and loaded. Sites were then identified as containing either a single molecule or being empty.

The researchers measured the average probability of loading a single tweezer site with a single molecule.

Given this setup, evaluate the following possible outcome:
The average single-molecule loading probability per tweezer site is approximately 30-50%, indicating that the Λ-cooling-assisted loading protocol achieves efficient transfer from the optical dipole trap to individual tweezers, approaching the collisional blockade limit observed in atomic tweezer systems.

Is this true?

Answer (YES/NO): YES